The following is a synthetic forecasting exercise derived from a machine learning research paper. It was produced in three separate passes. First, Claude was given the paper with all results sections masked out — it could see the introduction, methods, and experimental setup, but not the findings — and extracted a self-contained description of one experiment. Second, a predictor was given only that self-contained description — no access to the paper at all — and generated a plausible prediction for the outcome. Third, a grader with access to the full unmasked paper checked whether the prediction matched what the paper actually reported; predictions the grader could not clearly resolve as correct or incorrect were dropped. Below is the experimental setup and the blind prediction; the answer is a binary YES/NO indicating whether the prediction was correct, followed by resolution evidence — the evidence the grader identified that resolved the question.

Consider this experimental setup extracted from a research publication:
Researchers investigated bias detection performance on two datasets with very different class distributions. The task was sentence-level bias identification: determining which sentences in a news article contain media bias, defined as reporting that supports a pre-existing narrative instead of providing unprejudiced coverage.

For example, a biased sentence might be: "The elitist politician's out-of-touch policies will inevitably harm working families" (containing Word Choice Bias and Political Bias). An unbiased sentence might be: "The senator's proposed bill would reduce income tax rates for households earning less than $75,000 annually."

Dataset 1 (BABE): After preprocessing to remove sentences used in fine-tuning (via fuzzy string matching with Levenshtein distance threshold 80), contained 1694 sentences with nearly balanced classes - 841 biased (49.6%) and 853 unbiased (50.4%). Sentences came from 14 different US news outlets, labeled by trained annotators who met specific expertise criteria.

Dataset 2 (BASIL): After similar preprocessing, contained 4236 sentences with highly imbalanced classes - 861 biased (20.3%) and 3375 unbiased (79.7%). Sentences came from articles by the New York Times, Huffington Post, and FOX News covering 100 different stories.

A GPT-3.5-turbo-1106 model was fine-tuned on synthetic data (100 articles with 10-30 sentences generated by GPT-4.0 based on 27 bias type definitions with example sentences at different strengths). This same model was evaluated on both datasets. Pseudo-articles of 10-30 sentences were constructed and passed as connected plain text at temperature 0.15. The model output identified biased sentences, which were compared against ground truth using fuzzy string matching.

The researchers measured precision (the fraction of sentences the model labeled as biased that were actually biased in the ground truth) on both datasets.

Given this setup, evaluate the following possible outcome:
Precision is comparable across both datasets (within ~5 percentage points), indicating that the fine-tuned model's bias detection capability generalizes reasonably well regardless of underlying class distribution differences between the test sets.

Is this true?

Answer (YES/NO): NO